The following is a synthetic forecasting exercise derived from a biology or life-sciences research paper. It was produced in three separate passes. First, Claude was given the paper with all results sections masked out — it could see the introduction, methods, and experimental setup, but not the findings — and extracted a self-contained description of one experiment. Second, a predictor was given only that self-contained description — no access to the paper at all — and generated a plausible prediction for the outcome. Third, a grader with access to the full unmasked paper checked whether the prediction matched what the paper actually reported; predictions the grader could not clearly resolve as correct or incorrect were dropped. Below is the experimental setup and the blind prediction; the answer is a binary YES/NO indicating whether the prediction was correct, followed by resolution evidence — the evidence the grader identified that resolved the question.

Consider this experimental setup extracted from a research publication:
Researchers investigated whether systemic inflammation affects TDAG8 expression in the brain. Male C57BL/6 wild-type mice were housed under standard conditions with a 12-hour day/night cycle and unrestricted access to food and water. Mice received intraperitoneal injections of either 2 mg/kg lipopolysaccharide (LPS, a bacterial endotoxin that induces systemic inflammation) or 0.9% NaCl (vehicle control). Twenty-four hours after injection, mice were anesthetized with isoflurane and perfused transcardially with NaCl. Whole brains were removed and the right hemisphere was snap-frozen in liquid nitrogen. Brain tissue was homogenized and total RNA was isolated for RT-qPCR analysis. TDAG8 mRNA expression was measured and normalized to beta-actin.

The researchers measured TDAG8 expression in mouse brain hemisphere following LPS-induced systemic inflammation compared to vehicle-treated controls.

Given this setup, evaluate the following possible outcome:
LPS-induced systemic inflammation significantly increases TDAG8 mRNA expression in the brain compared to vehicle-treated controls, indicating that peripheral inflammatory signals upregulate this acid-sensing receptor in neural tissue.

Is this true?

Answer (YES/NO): YES